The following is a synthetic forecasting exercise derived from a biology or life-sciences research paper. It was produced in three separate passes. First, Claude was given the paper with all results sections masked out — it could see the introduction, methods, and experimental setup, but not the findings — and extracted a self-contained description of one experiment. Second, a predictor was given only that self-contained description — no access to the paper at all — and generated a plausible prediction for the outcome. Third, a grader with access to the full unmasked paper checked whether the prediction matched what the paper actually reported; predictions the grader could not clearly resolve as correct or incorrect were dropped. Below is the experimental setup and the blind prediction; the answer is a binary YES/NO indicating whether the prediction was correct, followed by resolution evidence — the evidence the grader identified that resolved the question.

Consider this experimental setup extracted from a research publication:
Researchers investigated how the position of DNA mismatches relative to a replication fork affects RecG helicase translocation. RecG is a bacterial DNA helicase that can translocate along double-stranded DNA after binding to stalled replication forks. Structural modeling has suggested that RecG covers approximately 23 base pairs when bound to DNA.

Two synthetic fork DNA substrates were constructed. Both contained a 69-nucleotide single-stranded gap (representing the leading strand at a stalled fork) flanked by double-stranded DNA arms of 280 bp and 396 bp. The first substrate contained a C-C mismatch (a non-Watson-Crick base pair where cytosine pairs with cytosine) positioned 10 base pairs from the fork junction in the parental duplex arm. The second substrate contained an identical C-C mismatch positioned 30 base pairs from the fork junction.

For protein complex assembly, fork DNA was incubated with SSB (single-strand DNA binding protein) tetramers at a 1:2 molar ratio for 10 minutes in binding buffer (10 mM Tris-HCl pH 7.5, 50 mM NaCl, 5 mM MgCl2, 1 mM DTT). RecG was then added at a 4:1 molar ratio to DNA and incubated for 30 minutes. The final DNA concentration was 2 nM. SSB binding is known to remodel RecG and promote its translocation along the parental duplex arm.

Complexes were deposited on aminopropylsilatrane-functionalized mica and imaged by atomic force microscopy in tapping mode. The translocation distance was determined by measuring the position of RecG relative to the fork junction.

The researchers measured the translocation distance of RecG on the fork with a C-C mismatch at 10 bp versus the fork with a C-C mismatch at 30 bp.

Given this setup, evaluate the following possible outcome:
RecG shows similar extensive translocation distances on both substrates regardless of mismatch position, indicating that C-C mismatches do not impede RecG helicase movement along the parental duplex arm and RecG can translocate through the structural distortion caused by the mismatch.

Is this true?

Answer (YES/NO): NO